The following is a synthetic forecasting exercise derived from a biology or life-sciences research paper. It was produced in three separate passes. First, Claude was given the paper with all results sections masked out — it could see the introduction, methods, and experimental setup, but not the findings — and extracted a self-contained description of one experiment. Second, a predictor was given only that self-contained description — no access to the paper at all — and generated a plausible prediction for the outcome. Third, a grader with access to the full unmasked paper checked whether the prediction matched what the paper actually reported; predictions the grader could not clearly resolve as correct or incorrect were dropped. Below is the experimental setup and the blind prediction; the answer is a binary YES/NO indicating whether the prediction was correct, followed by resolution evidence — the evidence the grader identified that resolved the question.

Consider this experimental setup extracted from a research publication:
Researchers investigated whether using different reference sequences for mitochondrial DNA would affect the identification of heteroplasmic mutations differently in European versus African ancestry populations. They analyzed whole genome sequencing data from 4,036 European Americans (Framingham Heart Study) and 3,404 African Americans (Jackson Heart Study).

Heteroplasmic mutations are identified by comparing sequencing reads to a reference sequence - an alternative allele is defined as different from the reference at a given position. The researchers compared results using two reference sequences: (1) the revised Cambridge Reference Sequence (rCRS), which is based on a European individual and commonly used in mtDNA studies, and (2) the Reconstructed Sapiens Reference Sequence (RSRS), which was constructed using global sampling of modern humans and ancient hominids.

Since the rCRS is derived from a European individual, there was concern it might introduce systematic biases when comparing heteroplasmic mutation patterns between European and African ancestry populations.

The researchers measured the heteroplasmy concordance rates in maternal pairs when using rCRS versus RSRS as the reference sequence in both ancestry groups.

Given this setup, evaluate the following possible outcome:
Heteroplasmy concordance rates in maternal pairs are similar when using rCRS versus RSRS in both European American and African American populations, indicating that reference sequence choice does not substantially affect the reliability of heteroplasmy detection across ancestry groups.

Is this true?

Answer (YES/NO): YES